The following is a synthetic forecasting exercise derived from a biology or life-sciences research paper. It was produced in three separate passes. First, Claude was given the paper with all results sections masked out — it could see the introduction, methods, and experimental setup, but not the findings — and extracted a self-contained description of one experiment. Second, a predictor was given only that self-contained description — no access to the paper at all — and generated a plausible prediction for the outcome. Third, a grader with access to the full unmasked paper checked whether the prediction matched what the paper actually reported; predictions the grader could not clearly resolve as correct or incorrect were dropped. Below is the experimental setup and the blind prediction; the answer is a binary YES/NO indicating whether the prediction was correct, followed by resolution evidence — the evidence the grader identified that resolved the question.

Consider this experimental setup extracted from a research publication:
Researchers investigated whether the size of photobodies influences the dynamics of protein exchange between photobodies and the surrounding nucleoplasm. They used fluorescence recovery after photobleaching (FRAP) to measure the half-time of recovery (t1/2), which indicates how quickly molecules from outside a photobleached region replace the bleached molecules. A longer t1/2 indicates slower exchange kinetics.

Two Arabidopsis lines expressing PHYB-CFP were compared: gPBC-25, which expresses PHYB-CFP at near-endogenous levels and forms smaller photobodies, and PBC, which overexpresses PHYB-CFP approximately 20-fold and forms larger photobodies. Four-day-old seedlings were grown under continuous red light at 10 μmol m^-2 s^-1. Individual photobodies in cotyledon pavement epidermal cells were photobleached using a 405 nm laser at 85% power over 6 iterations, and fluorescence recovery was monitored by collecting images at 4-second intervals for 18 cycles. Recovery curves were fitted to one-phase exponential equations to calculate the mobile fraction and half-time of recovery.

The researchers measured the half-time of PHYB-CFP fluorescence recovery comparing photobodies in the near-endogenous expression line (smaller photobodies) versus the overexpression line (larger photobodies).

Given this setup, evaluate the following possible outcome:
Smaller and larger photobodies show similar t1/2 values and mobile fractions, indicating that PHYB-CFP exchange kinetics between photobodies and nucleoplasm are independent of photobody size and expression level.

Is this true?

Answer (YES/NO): NO